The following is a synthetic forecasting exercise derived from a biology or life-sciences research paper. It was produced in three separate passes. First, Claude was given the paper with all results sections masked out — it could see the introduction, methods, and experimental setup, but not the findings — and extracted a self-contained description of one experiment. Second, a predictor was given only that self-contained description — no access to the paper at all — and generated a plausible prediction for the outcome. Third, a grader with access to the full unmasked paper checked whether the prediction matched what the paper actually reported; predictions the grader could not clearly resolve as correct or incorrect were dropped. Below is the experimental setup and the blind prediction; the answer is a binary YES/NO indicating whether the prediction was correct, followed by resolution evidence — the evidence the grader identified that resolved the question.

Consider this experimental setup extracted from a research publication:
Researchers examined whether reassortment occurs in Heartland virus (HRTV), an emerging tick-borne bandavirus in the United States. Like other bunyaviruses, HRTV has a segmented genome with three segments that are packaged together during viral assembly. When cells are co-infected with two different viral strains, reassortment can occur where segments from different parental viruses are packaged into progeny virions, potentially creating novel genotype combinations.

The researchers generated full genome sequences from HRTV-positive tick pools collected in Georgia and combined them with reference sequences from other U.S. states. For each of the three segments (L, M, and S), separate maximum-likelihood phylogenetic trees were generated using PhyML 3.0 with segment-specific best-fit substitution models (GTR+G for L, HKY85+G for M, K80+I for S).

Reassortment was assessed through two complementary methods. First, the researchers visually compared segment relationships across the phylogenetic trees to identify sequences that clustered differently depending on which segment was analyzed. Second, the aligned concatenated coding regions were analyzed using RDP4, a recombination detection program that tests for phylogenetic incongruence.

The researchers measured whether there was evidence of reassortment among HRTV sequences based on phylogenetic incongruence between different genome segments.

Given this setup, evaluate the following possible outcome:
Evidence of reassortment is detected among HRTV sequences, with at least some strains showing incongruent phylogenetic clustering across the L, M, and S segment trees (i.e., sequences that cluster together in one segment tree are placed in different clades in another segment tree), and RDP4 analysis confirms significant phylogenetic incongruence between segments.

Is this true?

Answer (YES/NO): NO